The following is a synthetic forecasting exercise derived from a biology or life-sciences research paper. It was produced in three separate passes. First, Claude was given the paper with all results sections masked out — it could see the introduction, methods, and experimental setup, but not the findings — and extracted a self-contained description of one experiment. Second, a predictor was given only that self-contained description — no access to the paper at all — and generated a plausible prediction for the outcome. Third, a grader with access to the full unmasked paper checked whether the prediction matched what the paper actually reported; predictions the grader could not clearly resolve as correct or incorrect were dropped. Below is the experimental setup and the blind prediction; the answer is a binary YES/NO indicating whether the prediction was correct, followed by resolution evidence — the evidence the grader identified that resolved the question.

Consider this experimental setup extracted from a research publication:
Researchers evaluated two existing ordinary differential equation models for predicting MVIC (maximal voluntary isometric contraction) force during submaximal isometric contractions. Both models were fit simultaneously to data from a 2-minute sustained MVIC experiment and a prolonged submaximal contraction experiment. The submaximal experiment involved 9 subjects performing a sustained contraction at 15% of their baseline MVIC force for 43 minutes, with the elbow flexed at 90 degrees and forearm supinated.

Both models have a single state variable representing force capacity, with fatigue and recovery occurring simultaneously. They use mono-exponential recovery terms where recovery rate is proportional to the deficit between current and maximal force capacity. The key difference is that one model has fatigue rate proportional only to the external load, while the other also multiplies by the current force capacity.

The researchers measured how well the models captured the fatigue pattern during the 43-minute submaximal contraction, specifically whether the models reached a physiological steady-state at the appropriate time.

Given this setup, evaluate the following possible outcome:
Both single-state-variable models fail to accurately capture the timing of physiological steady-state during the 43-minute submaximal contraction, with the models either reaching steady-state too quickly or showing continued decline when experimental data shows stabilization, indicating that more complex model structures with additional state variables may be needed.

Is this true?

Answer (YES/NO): YES